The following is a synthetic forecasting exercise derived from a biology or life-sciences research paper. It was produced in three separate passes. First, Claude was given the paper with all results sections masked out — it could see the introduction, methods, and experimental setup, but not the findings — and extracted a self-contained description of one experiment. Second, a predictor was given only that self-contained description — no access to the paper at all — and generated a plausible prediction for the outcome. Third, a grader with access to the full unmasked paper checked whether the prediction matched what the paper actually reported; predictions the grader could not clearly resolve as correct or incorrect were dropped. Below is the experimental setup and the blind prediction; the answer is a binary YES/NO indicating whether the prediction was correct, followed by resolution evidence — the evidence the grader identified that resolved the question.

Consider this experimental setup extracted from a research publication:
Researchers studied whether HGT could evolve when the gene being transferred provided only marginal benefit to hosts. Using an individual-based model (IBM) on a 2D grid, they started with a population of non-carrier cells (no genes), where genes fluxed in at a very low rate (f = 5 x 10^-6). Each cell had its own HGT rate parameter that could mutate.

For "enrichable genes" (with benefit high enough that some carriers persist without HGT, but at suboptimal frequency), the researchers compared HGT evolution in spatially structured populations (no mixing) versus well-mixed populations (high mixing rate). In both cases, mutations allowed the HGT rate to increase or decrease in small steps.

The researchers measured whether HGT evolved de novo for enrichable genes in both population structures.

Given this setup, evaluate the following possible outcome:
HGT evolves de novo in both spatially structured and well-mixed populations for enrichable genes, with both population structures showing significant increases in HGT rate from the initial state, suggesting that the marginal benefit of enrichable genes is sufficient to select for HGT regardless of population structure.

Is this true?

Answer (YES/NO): YES